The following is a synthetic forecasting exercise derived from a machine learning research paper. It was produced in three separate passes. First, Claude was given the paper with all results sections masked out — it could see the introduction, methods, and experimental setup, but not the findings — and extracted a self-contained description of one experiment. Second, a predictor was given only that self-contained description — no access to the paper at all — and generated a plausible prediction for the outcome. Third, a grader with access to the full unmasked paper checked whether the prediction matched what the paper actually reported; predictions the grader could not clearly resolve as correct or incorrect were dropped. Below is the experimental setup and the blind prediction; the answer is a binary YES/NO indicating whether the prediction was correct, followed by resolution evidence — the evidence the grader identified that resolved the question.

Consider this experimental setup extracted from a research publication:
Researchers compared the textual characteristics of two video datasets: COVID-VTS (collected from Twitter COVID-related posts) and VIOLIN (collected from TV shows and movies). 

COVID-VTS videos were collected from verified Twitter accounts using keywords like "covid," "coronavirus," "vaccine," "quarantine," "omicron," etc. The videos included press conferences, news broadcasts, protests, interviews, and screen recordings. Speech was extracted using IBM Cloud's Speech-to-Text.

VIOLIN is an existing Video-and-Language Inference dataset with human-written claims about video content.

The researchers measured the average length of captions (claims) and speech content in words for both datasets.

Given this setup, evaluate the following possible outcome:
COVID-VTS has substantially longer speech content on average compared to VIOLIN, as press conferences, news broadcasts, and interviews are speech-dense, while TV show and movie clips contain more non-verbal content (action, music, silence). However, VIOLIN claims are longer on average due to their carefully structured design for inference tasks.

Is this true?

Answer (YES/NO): NO